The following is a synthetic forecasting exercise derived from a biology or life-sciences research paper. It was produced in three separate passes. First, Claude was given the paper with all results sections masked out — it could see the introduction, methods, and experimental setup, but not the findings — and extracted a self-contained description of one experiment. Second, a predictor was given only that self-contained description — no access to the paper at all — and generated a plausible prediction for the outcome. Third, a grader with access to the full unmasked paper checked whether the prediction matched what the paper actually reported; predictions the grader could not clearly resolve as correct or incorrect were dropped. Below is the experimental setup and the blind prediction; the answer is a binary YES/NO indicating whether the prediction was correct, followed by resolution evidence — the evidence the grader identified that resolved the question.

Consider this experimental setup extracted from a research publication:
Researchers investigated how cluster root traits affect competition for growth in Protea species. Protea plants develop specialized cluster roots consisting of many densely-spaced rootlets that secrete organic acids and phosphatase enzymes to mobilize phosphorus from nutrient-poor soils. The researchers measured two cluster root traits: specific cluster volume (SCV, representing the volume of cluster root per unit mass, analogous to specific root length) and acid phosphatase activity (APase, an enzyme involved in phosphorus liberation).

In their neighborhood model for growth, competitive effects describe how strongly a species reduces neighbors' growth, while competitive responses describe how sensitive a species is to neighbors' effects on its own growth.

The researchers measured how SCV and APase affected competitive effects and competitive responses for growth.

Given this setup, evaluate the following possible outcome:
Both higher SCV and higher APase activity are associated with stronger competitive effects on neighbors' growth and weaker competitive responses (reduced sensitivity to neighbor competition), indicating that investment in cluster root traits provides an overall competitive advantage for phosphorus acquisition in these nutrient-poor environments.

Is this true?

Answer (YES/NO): NO